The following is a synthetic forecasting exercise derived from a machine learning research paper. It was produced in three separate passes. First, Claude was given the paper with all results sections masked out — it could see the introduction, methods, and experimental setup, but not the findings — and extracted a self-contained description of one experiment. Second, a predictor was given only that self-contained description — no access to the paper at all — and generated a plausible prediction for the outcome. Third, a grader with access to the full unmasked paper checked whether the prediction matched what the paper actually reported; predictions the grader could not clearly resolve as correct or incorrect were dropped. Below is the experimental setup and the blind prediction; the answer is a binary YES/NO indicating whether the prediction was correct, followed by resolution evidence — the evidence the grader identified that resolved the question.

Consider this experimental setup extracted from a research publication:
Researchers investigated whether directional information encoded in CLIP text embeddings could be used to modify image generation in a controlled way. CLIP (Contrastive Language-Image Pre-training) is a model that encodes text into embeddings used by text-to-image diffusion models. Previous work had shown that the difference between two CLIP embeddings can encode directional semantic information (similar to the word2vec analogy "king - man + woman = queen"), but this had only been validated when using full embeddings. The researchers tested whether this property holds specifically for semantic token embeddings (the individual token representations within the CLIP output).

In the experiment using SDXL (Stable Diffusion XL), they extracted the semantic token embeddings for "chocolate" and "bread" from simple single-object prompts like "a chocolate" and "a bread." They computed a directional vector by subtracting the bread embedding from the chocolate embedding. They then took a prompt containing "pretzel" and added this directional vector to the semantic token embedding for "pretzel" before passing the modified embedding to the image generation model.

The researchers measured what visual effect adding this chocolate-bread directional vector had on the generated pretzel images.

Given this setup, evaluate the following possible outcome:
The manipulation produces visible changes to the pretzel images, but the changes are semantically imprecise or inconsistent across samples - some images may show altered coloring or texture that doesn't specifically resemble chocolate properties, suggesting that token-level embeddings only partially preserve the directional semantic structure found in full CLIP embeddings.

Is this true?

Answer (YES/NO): NO